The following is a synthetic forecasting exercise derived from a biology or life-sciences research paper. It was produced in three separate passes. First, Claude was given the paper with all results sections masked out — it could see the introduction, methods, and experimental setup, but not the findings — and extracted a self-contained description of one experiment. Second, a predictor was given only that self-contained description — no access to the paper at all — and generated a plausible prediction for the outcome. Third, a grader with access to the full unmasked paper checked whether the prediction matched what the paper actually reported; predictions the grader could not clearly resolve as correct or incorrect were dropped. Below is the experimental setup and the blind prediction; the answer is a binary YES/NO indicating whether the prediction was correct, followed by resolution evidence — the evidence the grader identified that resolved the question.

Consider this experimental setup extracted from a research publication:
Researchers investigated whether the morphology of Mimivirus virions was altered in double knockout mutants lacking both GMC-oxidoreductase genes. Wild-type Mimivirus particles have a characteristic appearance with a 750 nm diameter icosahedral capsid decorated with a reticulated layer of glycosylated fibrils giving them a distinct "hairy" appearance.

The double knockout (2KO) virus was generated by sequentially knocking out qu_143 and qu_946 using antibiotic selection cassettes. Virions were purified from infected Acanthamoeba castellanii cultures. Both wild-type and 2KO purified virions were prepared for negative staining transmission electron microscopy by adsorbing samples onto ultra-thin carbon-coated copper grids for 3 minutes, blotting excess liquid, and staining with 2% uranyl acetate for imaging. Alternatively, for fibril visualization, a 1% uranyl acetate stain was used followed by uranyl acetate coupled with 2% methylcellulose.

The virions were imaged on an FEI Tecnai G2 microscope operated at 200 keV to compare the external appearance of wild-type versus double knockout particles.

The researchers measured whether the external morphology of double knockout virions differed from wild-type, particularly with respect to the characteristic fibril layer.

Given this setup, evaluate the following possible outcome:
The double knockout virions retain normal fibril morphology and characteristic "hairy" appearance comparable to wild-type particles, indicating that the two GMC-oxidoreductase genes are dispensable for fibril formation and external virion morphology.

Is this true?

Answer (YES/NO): YES